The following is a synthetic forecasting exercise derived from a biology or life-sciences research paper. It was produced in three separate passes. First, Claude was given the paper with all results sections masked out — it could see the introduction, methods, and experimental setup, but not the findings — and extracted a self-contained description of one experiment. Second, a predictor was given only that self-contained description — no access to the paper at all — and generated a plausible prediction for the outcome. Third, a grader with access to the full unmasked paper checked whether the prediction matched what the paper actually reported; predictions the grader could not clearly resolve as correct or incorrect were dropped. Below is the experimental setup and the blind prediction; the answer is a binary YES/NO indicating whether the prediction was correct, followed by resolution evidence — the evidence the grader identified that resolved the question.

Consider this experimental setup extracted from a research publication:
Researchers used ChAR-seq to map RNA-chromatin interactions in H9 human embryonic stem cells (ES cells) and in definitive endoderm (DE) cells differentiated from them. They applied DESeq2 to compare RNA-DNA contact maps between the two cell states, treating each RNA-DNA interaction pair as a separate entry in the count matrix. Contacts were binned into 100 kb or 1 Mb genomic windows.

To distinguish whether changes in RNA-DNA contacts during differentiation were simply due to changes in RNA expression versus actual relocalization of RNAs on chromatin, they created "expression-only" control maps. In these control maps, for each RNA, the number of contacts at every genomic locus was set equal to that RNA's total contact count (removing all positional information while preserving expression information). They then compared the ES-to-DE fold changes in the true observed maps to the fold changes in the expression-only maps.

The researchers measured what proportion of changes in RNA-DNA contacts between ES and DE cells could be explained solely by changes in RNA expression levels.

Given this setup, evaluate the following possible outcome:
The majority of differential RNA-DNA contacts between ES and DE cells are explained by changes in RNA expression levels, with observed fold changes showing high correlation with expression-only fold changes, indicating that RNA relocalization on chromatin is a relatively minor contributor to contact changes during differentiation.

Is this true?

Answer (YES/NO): YES